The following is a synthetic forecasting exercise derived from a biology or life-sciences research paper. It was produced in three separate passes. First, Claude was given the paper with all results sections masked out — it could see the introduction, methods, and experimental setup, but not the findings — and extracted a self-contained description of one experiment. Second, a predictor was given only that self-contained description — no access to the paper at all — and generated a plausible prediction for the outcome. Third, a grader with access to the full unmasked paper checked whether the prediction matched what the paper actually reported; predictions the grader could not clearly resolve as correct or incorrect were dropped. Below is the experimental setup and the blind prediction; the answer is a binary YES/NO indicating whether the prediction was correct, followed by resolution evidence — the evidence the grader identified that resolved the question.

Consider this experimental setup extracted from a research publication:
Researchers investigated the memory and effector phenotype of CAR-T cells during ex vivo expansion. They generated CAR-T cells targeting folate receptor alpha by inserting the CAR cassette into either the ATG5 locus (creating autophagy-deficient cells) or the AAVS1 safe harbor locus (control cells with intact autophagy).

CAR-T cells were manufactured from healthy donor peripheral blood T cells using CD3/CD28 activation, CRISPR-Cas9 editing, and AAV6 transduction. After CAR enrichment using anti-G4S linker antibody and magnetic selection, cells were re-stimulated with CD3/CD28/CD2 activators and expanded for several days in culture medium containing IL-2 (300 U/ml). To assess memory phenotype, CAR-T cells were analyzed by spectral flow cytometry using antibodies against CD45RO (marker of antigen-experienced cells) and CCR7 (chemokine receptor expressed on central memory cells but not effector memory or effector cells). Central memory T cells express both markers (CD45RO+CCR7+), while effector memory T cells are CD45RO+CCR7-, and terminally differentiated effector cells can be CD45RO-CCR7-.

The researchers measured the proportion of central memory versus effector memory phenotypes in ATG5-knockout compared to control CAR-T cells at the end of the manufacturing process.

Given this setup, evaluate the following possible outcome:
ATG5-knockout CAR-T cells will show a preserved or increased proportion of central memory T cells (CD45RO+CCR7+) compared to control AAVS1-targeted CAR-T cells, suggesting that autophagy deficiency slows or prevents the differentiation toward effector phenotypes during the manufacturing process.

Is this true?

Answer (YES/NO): YES